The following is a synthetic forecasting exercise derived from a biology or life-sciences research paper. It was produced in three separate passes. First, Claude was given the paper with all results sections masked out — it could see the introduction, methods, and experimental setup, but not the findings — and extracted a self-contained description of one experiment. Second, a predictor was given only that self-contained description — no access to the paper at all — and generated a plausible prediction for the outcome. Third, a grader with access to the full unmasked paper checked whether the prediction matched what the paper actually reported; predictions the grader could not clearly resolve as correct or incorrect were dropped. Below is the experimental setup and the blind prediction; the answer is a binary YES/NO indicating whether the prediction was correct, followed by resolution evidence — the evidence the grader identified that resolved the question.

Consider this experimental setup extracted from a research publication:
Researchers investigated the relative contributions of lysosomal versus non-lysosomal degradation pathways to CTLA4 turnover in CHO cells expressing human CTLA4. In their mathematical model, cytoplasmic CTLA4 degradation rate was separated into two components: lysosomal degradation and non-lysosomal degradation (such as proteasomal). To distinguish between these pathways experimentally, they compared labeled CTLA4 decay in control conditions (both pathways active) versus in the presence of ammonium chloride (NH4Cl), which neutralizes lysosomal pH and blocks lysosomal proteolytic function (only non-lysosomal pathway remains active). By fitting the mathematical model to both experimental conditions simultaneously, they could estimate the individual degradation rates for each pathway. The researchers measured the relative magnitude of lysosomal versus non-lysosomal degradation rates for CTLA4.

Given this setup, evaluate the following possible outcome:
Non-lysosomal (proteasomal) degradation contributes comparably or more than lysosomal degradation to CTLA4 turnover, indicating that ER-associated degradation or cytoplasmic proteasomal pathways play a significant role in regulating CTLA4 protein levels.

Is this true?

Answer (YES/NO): NO